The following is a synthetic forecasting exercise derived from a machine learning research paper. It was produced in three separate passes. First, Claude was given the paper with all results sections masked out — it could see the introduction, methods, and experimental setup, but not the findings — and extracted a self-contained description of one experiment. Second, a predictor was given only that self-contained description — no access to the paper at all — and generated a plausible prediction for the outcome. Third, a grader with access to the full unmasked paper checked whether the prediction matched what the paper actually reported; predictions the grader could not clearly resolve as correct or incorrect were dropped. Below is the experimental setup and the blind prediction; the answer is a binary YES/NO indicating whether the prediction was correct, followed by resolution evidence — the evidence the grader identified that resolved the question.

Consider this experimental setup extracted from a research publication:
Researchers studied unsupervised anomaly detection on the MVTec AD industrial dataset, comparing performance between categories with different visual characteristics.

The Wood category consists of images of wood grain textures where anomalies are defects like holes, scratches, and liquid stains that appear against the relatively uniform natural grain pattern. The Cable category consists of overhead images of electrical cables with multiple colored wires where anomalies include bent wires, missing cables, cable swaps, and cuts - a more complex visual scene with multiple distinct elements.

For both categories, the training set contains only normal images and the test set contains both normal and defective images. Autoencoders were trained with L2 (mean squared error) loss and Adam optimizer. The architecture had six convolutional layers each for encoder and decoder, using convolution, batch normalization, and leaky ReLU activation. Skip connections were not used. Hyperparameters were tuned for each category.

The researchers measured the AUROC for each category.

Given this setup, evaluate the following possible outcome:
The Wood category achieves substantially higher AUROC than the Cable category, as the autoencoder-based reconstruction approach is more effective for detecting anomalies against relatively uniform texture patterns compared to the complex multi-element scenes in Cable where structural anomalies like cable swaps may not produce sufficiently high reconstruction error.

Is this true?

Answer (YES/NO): YES